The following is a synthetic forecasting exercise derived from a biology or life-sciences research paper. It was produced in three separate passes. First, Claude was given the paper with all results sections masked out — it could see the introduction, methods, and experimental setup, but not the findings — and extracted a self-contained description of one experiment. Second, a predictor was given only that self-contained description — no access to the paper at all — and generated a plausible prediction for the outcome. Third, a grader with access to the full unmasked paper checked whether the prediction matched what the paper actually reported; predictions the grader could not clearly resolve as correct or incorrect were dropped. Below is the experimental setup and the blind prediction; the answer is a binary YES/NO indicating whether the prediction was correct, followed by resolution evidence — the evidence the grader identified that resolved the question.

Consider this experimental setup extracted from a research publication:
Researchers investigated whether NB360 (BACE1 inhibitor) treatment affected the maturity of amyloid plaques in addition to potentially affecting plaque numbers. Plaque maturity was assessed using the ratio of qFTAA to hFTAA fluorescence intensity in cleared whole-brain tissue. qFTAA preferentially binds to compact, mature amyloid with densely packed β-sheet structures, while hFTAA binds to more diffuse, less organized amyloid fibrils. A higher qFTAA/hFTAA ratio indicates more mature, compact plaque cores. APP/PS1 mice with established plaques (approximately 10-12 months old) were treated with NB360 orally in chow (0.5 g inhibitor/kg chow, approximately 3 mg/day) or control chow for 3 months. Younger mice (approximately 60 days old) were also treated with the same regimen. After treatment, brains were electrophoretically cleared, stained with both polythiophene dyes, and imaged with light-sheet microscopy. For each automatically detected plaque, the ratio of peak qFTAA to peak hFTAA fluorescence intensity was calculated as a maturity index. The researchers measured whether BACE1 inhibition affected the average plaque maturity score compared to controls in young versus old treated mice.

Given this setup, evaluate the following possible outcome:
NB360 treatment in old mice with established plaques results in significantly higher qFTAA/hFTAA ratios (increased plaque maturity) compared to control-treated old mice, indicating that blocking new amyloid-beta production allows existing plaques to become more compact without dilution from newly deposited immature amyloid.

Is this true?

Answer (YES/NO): NO